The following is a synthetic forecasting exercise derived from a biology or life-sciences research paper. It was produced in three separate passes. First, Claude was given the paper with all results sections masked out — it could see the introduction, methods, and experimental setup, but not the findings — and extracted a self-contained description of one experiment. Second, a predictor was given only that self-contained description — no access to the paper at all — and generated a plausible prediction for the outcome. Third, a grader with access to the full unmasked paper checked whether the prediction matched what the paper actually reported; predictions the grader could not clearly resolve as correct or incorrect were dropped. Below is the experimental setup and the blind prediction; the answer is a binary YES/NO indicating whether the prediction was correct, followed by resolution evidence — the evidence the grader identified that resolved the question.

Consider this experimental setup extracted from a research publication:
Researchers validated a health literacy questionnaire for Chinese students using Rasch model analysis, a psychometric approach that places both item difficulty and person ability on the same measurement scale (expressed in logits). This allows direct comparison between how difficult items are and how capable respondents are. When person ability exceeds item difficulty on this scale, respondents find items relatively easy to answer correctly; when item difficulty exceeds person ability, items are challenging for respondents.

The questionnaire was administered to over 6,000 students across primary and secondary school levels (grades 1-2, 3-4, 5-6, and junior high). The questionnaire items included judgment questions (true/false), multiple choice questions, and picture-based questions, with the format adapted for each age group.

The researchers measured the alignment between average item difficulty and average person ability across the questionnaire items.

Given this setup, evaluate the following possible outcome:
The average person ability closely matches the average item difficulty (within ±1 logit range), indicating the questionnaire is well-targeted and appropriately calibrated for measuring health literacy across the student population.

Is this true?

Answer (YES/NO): NO